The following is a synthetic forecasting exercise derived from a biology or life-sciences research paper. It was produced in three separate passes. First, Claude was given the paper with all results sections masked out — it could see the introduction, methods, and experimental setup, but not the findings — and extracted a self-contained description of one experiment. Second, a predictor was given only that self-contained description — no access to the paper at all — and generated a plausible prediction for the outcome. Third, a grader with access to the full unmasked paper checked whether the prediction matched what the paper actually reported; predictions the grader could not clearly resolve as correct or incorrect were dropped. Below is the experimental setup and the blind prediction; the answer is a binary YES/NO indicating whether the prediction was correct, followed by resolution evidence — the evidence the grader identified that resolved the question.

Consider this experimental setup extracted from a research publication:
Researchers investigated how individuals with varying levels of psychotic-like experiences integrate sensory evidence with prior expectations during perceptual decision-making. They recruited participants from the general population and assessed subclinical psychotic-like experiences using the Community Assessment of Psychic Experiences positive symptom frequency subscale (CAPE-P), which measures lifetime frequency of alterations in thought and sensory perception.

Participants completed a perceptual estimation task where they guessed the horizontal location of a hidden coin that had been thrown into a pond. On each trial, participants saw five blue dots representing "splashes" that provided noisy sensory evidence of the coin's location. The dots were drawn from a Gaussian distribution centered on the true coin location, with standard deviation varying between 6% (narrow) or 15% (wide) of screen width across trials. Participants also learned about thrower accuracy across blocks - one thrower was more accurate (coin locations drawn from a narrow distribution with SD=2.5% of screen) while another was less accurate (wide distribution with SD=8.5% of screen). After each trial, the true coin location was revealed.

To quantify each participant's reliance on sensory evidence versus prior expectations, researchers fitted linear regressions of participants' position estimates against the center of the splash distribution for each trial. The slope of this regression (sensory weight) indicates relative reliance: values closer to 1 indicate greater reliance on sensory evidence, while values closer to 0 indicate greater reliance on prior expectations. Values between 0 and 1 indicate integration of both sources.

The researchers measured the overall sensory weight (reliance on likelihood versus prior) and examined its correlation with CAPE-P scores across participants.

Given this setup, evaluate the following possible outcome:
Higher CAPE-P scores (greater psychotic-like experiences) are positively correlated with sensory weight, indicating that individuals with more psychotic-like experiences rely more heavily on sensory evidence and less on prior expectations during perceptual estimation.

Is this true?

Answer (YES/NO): YES